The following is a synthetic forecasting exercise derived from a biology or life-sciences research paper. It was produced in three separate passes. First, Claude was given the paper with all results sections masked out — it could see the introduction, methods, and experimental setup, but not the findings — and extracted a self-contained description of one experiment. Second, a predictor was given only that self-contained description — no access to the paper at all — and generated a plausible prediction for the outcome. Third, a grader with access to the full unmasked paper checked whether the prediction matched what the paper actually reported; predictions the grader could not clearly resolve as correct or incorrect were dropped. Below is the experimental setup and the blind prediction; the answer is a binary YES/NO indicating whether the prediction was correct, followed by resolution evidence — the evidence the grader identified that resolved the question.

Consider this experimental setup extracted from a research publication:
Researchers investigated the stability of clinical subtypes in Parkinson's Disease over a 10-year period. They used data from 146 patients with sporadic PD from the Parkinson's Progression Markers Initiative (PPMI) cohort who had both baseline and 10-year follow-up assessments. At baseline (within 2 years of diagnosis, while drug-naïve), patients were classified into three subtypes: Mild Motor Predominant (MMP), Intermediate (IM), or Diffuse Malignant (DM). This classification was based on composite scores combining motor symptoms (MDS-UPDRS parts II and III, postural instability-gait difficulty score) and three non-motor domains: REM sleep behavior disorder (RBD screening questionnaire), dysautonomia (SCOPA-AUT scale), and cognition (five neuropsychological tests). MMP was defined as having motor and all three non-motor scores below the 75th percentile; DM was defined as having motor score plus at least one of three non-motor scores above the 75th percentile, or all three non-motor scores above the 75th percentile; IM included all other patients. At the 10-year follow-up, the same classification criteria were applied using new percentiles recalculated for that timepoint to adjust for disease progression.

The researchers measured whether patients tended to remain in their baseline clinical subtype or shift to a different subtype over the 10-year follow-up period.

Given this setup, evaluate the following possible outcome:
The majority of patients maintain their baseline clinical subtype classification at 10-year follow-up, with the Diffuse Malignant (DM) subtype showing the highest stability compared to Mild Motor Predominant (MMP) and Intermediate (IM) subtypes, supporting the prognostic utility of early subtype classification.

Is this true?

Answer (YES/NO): NO